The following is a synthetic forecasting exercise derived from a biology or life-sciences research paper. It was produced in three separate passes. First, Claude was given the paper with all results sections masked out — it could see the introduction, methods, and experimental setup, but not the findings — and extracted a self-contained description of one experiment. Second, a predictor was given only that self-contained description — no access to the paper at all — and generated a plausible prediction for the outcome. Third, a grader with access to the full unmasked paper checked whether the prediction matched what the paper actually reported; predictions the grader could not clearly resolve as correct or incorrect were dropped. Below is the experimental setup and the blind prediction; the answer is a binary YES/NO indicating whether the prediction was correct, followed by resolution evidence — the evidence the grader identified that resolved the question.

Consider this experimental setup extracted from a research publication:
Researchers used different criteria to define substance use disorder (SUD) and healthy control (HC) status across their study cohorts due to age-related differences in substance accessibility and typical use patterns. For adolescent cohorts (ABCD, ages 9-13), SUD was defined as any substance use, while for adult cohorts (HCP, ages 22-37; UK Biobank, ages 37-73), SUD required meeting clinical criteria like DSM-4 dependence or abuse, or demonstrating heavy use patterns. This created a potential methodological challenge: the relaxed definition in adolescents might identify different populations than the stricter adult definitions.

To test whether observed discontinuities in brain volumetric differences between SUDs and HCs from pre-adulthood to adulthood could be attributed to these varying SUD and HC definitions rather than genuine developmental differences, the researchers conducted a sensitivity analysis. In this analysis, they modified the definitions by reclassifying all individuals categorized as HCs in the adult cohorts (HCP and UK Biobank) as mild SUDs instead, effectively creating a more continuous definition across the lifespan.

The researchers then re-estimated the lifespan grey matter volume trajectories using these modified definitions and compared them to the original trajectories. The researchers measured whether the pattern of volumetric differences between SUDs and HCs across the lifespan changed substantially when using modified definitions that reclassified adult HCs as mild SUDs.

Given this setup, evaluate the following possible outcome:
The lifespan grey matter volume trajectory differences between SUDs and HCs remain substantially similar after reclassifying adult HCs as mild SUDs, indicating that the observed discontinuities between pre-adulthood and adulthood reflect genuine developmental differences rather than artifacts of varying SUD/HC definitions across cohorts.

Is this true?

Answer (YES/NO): YES